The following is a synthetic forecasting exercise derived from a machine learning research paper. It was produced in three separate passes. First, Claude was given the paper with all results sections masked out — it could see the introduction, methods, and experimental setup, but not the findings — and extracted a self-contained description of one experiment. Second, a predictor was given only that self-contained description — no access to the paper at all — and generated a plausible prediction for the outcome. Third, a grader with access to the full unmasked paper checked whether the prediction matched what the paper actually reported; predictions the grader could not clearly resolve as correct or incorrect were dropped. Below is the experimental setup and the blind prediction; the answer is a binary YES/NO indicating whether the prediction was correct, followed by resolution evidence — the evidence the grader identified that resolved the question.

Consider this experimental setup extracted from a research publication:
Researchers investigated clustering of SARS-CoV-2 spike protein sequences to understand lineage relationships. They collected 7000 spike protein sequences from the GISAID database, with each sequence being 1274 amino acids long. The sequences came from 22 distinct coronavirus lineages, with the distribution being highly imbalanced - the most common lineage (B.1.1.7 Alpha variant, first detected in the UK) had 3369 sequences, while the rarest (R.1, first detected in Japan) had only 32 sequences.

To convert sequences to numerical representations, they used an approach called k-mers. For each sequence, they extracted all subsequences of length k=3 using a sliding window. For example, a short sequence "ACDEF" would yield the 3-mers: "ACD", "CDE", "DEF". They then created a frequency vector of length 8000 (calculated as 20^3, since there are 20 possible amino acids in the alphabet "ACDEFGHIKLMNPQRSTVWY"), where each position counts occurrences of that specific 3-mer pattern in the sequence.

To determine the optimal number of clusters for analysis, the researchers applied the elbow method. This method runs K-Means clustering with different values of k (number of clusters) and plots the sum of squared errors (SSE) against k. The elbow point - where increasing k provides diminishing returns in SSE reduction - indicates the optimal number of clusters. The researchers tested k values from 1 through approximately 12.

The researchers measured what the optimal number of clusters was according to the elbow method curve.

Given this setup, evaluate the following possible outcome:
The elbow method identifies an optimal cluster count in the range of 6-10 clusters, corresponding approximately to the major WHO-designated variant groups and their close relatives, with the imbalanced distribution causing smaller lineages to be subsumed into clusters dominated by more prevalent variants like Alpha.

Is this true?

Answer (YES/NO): NO